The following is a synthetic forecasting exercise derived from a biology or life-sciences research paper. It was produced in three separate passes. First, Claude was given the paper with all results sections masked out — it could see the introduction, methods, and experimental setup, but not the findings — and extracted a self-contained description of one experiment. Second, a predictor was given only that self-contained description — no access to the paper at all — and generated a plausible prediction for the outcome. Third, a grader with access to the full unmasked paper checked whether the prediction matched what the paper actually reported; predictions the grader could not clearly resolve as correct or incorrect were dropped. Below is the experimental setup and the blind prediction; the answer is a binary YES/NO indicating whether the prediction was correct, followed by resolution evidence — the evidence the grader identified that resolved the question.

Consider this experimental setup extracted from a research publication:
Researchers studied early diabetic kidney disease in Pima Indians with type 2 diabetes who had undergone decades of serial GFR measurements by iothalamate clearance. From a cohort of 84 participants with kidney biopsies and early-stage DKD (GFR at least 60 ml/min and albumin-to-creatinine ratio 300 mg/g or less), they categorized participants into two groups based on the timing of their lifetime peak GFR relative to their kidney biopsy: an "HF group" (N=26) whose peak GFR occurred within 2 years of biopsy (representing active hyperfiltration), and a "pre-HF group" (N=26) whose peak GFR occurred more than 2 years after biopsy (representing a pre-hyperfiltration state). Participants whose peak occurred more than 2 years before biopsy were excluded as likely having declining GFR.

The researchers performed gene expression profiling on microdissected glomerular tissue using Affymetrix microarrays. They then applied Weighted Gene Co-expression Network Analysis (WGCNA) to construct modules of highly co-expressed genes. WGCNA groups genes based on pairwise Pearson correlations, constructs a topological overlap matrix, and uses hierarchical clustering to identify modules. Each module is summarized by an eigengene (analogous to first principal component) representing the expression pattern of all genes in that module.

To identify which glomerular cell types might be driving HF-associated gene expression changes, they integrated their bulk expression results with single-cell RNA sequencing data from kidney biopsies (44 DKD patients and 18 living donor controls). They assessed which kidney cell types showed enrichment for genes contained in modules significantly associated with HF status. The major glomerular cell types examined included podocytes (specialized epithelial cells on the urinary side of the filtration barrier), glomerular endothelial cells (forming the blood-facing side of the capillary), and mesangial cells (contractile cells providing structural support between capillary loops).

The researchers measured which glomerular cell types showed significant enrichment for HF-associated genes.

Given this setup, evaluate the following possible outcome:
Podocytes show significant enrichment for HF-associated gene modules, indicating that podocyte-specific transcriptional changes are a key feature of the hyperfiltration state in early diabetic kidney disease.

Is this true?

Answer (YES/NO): NO